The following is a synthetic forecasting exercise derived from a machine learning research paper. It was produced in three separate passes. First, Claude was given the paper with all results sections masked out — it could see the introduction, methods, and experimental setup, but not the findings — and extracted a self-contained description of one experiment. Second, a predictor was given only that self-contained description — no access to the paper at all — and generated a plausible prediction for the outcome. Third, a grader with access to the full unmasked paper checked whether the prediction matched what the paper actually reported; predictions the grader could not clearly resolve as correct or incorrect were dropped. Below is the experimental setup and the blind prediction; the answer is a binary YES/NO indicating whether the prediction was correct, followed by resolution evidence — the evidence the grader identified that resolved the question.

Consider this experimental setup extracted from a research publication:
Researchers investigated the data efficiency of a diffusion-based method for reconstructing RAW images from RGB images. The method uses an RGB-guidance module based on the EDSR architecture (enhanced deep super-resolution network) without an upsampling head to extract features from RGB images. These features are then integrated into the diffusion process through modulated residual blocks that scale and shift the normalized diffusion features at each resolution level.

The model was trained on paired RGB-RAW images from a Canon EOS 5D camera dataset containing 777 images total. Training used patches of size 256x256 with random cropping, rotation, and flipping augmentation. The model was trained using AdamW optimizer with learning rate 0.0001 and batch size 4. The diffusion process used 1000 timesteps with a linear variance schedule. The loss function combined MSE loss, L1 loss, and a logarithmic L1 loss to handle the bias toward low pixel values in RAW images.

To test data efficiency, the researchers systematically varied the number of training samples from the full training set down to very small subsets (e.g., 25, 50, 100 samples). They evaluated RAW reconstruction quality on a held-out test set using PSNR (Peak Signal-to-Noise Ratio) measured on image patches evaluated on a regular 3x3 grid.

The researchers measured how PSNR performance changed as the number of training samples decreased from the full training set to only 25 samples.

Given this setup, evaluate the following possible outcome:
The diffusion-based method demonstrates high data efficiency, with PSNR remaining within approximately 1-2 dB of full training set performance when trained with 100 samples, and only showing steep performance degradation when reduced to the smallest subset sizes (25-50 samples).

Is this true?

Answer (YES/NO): NO